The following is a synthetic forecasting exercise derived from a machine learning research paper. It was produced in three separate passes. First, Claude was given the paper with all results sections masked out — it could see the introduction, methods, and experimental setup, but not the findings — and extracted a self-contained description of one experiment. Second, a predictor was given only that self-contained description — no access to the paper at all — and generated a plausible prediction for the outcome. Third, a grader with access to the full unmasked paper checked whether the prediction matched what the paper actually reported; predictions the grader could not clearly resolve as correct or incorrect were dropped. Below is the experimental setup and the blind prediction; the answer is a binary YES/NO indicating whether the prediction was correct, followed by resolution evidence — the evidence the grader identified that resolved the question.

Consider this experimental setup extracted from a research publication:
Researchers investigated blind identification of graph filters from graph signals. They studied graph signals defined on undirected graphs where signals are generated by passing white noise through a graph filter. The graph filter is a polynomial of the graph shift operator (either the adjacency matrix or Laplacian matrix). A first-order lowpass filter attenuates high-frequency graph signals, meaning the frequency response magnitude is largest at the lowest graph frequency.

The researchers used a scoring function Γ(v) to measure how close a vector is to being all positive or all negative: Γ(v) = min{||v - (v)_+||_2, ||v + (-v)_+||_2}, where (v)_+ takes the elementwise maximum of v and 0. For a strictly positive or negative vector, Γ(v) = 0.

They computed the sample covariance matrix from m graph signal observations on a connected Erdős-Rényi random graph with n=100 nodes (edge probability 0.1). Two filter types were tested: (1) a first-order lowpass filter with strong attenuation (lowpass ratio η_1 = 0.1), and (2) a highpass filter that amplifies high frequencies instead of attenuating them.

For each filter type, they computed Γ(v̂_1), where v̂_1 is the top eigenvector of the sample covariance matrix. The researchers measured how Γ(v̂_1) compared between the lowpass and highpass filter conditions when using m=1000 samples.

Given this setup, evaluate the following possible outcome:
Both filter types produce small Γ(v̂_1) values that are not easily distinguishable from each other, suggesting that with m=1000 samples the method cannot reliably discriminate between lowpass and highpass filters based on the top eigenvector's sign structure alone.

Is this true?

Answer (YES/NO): NO